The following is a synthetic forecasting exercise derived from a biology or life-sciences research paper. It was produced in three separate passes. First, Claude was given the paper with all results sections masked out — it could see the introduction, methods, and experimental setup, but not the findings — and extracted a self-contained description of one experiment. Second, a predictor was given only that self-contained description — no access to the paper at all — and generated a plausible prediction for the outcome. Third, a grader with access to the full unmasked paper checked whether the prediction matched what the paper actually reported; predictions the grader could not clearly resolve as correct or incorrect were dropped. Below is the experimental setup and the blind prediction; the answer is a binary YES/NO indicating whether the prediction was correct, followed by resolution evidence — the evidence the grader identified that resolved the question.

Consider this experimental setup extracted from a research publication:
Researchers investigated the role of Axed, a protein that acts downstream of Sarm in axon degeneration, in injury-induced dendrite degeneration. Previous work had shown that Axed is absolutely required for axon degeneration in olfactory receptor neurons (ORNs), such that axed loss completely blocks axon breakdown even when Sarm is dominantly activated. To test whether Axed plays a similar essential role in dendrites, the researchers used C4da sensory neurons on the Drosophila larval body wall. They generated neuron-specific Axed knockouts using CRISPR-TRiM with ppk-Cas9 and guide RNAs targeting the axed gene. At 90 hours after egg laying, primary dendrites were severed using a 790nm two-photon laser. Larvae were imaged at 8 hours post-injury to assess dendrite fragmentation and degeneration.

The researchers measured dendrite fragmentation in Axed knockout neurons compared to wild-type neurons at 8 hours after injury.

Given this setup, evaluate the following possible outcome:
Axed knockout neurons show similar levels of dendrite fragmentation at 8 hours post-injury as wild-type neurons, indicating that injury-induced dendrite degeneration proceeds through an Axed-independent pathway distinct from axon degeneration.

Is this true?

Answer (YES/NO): NO